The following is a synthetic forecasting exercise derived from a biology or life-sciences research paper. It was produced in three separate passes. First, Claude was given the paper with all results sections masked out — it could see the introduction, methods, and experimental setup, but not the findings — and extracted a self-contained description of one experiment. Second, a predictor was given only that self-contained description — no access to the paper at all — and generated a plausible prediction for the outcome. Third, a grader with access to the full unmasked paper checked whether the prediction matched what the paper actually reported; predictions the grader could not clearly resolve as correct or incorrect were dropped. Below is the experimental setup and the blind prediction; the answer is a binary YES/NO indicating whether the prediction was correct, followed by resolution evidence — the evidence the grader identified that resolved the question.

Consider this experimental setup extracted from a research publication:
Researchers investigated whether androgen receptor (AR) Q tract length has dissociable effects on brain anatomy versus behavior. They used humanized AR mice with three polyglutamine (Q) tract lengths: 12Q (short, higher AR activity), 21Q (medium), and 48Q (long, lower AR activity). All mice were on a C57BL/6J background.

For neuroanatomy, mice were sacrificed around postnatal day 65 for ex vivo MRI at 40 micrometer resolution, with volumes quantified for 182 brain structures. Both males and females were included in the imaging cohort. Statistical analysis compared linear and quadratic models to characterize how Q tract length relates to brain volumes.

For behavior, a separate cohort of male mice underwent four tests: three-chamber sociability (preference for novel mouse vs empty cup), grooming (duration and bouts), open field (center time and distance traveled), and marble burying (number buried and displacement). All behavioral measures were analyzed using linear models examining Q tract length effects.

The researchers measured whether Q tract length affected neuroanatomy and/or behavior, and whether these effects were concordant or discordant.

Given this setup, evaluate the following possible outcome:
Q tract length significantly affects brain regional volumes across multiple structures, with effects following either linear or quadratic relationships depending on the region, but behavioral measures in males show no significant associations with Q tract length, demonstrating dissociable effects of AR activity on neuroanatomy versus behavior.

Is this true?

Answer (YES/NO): YES